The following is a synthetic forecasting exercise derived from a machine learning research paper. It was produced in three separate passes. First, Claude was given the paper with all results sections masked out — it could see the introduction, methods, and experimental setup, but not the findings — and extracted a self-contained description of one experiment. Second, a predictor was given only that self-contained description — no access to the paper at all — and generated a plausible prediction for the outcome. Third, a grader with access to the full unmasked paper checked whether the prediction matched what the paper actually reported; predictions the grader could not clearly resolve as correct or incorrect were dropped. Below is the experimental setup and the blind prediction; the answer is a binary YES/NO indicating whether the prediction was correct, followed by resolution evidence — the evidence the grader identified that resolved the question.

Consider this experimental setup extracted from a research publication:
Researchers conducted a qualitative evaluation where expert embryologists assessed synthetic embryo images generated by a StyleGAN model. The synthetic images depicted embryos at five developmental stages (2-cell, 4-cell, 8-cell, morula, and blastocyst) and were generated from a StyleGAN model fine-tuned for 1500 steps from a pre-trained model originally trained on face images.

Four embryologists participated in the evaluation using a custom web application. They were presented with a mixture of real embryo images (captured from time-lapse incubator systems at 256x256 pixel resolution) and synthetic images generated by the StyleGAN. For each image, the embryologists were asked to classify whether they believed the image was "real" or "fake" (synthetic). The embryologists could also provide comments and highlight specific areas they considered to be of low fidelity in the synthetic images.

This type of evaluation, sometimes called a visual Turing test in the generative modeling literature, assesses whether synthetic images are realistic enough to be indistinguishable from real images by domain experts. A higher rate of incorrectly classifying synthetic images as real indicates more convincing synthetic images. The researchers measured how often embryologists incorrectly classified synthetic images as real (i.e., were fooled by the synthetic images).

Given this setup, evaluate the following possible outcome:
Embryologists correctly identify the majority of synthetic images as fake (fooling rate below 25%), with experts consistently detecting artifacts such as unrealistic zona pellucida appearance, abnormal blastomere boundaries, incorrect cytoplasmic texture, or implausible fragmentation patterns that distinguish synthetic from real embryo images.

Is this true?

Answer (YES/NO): NO